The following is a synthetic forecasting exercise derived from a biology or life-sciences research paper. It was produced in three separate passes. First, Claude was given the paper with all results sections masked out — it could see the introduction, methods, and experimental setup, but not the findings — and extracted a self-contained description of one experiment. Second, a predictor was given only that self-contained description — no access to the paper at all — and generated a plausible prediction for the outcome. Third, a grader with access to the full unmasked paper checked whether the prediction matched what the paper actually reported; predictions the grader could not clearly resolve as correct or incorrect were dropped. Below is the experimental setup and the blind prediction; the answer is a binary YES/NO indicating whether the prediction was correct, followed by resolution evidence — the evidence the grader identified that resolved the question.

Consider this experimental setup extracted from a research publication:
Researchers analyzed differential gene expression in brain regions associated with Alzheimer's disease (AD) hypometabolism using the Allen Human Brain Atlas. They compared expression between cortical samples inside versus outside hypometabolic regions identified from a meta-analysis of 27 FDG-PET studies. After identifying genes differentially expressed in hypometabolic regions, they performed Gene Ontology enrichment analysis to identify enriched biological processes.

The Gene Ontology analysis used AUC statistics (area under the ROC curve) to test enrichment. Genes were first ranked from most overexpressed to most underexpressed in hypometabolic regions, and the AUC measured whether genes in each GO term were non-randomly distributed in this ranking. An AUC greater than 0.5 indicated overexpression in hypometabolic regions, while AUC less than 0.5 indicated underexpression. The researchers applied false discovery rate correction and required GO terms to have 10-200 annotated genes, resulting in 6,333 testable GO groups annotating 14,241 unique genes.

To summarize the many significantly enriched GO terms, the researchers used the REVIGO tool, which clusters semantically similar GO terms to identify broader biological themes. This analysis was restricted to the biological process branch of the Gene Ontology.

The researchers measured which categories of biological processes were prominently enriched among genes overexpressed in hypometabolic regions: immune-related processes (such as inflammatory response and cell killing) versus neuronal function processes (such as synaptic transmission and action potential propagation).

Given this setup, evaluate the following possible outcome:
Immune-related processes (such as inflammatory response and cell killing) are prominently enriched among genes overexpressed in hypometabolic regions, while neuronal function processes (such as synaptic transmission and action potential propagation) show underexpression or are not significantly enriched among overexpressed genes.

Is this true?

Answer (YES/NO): YES